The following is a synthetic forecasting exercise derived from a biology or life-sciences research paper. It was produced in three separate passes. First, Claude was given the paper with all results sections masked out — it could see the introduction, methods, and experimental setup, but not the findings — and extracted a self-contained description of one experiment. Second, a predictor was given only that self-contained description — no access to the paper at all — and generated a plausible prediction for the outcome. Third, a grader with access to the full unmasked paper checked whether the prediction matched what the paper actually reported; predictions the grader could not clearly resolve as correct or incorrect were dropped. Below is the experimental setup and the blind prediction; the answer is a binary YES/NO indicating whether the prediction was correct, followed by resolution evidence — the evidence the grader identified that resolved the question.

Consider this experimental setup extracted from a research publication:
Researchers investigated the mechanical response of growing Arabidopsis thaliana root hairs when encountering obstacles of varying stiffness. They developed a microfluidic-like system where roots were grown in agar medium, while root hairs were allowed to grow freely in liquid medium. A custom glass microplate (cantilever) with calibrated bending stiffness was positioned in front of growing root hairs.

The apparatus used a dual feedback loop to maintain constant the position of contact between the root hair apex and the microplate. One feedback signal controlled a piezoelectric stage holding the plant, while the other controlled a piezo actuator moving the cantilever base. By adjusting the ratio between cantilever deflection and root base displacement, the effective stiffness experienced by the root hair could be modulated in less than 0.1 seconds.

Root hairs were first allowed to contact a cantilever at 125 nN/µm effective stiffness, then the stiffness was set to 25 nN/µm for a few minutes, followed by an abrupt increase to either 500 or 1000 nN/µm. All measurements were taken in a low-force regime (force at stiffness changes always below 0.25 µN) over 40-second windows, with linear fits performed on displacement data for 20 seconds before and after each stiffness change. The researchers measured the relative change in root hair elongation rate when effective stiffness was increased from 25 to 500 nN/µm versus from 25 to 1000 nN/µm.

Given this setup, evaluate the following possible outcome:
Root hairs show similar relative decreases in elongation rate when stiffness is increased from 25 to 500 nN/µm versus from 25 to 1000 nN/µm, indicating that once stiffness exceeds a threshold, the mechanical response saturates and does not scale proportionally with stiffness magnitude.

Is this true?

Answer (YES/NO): NO